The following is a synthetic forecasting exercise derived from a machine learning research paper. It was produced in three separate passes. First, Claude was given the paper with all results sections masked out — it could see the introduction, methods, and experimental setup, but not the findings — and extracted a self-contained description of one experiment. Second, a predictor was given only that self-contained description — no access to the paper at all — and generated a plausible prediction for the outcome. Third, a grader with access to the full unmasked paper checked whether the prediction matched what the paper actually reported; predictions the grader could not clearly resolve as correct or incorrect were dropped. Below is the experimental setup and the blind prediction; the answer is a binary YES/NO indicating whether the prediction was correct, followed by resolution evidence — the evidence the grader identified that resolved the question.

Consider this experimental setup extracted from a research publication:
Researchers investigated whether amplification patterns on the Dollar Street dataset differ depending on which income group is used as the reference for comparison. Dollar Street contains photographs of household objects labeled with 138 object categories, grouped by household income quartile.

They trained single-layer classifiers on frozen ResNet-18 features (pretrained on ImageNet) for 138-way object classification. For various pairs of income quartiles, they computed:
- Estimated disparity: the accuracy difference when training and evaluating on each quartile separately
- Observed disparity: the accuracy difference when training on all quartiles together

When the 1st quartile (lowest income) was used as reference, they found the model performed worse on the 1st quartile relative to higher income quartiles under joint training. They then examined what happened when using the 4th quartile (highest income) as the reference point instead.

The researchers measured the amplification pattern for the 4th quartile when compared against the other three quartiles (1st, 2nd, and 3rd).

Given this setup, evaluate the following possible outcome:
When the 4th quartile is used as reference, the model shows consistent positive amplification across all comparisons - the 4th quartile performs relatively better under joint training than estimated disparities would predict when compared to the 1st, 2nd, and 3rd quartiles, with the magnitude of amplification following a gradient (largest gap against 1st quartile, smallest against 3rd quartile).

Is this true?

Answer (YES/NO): NO